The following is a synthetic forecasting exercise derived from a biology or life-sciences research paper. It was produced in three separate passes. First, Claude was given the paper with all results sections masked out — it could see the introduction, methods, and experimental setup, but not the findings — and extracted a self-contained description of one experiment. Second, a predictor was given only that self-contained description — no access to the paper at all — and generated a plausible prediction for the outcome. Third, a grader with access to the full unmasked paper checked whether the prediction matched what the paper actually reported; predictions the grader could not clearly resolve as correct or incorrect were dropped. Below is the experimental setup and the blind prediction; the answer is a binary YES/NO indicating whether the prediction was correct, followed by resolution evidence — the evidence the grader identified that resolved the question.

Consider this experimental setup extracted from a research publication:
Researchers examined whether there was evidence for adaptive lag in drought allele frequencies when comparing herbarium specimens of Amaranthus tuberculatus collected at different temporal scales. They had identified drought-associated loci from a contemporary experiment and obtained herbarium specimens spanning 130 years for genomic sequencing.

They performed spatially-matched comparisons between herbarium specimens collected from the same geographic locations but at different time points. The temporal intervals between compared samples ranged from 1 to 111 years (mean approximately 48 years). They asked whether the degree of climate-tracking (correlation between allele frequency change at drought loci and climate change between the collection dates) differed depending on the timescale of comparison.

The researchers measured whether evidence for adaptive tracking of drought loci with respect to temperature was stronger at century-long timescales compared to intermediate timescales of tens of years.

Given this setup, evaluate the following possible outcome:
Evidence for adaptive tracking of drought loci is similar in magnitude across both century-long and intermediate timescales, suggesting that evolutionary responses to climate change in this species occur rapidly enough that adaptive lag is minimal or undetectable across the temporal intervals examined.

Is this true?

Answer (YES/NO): NO